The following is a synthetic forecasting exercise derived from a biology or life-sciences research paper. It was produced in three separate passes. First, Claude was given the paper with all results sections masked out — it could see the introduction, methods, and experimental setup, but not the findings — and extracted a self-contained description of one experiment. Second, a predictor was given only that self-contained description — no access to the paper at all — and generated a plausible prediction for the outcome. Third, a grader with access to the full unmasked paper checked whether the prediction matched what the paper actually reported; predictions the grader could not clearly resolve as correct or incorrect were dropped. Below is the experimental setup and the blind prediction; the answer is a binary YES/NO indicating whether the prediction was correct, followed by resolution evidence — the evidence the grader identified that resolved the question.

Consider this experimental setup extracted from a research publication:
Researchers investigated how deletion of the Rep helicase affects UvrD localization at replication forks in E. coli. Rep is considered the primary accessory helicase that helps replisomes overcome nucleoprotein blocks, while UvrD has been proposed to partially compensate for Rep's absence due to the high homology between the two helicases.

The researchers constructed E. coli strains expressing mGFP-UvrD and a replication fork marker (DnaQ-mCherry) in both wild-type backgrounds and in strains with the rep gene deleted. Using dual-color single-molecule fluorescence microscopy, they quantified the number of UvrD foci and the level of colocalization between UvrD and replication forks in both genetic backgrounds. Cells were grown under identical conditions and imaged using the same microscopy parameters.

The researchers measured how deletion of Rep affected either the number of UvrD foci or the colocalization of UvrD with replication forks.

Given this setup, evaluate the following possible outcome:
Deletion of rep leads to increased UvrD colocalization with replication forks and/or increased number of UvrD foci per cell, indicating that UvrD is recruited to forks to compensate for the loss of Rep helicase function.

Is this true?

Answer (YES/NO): NO